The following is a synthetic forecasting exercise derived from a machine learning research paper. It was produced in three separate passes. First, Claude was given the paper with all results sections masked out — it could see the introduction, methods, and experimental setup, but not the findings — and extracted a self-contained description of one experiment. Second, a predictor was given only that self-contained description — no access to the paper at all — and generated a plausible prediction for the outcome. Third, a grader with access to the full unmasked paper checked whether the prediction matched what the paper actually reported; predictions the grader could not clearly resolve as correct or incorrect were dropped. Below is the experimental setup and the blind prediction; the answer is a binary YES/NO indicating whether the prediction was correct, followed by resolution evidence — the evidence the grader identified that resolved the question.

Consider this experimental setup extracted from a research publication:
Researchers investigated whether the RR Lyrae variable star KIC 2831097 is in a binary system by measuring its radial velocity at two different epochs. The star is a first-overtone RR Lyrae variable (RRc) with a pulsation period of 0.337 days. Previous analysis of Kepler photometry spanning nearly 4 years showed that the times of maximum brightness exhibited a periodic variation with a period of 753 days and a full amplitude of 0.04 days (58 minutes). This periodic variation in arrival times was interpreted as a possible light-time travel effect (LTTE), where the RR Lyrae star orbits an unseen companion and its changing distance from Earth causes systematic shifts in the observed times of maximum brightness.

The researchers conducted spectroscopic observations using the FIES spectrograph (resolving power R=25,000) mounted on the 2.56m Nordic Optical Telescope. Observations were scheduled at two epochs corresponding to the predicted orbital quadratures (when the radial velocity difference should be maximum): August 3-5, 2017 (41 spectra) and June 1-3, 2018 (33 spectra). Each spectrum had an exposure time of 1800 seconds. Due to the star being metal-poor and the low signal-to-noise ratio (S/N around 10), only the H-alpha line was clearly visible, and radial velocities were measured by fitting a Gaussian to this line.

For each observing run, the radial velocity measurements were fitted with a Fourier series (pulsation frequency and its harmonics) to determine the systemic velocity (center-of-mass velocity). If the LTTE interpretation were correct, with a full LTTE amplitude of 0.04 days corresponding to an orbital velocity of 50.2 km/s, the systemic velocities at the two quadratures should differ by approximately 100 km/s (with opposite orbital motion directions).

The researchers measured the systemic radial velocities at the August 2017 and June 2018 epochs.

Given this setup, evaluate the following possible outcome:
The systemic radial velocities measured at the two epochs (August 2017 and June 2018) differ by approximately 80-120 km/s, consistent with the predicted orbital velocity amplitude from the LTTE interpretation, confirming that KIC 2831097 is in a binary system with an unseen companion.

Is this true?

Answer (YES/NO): NO